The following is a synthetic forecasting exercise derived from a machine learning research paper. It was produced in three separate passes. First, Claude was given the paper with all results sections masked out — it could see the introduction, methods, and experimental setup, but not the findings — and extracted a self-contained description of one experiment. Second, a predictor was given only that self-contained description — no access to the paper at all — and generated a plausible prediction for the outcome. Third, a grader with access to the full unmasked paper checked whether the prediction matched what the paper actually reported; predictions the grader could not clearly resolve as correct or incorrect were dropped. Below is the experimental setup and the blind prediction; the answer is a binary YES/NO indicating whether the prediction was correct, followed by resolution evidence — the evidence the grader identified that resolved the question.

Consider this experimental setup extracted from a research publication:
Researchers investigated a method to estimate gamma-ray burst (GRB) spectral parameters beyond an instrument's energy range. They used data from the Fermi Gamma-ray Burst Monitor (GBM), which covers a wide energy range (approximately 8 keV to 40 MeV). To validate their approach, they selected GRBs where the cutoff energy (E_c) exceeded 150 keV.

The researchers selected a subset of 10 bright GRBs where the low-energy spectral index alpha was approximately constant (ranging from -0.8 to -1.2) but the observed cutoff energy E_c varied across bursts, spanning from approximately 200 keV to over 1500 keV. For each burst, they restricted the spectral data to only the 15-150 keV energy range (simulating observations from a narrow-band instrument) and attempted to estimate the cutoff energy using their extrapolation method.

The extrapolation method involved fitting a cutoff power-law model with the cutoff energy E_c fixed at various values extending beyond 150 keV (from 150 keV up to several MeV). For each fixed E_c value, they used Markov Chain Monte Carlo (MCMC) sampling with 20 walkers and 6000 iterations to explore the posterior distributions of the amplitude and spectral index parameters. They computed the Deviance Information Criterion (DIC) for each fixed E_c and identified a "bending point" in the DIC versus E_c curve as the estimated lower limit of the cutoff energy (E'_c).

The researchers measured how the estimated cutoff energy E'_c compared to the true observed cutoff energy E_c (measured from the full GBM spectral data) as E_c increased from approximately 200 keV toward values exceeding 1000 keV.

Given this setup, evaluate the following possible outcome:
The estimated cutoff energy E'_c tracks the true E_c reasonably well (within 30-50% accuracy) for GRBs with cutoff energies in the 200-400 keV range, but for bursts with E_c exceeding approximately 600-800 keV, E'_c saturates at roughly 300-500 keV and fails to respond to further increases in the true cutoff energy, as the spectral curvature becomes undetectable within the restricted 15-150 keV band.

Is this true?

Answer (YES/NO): NO